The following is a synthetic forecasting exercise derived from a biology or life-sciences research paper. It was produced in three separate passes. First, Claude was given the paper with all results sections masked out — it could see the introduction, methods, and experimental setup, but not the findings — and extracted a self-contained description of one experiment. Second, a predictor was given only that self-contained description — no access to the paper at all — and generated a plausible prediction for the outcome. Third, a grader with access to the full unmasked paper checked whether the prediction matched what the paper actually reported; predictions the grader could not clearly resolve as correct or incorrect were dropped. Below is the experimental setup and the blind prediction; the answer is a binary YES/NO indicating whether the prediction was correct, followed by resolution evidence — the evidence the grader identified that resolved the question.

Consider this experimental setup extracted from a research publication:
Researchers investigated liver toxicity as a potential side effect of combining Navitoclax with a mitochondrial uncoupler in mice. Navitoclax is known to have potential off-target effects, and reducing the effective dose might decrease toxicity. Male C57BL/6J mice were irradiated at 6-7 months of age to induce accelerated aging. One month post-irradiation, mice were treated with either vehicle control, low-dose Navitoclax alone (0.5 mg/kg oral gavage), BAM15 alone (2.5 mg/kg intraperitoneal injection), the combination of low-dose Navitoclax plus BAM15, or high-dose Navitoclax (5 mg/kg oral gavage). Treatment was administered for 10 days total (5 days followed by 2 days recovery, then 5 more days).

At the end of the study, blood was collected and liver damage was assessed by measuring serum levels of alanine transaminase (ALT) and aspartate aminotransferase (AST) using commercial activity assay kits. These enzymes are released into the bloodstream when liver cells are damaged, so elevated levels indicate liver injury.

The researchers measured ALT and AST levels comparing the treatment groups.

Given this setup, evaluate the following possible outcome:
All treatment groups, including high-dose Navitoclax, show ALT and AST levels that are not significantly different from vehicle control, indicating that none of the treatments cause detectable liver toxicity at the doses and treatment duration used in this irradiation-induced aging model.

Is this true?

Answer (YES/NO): YES